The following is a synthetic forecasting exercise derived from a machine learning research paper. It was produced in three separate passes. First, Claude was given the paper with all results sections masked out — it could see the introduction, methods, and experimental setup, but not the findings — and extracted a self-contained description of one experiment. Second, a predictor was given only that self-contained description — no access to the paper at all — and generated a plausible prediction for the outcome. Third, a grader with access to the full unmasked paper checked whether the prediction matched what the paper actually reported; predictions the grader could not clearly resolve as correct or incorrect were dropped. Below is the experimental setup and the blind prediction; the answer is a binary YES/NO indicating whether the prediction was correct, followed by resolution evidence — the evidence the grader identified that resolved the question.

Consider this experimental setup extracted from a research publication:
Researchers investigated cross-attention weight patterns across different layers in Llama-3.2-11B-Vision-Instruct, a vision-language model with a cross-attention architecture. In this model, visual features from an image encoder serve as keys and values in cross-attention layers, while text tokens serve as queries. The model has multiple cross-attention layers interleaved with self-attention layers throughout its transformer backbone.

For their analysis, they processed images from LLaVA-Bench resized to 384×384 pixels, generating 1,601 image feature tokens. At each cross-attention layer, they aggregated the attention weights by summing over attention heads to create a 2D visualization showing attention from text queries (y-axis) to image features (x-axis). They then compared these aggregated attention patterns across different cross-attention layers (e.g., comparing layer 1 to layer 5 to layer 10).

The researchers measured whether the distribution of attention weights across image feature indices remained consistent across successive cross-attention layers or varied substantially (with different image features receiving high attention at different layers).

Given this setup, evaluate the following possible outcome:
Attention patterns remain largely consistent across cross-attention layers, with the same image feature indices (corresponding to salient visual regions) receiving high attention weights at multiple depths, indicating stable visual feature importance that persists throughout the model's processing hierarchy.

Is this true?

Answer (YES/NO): YES